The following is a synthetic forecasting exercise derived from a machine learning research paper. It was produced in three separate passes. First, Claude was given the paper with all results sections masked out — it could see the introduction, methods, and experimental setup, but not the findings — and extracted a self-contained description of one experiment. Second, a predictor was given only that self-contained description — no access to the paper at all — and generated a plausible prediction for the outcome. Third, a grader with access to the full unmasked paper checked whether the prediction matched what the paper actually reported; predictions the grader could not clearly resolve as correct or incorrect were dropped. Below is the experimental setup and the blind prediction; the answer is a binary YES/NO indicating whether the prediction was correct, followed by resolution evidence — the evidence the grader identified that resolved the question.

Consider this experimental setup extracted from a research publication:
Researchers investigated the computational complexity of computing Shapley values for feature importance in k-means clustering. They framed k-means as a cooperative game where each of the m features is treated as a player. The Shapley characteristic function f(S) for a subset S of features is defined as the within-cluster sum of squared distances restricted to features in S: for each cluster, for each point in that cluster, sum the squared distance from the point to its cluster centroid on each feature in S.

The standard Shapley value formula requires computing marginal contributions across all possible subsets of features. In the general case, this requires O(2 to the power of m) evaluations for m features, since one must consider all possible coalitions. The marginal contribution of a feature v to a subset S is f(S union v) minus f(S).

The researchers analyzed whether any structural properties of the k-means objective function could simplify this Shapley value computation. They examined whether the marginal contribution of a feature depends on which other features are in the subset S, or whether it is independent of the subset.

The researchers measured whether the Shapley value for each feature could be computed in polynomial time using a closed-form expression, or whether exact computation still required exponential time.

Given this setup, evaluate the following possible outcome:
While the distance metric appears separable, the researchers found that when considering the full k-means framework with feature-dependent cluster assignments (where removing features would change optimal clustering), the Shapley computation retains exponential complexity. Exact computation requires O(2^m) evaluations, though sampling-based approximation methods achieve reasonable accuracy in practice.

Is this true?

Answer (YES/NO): NO